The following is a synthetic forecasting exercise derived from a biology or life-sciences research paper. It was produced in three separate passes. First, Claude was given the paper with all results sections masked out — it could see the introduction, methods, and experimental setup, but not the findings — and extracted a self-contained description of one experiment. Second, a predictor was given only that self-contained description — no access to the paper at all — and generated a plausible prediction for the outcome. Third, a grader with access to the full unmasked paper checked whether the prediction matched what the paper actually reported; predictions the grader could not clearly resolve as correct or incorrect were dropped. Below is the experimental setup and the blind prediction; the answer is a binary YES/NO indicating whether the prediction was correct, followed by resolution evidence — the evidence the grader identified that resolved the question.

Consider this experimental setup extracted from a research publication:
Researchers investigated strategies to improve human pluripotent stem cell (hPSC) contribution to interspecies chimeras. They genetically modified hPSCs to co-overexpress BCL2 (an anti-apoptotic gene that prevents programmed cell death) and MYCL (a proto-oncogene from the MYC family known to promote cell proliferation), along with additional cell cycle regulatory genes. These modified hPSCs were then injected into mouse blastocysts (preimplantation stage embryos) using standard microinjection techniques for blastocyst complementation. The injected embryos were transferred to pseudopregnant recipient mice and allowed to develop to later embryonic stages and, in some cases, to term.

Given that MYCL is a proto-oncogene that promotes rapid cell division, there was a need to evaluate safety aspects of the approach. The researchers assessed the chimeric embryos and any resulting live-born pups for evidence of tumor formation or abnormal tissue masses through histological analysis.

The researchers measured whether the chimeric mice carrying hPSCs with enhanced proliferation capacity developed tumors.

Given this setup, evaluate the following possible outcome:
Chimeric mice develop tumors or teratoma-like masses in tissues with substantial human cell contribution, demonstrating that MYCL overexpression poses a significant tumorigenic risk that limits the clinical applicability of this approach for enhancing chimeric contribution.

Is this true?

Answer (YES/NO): NO